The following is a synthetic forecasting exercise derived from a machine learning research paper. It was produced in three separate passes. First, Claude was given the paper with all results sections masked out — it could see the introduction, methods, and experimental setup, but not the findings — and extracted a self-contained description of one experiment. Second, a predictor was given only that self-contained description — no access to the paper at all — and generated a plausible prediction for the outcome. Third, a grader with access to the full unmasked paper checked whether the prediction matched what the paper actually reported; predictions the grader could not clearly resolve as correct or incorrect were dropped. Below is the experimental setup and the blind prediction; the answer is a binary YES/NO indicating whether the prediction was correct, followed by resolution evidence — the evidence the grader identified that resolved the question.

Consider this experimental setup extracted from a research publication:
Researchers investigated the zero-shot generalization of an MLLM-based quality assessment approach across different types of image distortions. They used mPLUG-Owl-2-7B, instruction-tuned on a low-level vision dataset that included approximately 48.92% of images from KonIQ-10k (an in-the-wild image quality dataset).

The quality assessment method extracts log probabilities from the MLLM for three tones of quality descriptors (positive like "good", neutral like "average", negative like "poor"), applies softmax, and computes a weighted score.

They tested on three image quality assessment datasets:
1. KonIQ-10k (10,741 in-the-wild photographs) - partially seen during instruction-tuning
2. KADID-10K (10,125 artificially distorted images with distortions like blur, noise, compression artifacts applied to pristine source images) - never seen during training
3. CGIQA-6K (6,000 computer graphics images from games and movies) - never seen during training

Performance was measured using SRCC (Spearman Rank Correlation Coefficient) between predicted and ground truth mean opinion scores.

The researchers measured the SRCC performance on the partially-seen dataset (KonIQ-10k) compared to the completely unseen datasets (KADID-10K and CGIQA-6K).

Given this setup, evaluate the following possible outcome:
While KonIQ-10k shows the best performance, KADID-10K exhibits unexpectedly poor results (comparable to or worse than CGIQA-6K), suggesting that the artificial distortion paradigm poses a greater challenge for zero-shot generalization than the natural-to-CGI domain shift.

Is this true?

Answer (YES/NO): NO